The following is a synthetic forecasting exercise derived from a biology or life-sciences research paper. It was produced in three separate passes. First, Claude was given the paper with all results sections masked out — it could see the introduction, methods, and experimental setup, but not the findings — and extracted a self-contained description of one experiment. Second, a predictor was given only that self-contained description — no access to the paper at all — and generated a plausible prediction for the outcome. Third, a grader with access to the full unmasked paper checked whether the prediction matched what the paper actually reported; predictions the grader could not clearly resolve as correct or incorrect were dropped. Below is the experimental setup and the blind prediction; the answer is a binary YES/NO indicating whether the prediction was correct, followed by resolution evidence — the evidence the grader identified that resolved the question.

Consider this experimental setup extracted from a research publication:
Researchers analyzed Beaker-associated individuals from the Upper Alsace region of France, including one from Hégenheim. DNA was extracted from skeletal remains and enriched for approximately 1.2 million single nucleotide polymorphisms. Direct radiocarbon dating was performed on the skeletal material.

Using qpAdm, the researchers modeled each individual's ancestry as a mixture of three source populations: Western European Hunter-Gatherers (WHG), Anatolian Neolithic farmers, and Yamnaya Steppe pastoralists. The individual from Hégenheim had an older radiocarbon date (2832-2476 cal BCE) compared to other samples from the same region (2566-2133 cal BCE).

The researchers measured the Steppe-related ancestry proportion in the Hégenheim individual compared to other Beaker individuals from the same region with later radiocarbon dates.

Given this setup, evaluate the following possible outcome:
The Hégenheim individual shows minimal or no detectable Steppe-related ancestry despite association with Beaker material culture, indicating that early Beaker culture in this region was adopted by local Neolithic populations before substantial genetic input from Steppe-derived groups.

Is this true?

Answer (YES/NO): YES